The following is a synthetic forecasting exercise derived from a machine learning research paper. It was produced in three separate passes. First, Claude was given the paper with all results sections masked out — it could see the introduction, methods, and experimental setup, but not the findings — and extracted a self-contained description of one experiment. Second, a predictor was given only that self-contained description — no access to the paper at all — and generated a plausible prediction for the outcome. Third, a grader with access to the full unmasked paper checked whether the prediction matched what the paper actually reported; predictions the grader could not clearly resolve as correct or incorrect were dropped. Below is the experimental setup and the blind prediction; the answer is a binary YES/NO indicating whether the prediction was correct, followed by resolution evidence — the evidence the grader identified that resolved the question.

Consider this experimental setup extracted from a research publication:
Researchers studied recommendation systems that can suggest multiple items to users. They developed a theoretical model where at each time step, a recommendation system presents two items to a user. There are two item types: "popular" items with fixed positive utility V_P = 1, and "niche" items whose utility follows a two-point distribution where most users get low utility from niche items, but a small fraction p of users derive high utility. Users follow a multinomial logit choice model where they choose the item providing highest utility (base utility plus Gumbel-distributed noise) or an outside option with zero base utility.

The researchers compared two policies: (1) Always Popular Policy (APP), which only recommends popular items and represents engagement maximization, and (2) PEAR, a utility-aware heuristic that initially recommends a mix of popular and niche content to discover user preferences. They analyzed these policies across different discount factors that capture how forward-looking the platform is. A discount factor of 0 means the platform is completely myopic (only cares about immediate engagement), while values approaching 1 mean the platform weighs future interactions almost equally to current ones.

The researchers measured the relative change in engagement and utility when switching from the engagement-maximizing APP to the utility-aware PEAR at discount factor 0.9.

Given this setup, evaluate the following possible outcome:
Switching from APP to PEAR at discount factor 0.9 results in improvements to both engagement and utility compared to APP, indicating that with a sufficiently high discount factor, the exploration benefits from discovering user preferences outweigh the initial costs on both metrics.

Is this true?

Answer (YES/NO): NO